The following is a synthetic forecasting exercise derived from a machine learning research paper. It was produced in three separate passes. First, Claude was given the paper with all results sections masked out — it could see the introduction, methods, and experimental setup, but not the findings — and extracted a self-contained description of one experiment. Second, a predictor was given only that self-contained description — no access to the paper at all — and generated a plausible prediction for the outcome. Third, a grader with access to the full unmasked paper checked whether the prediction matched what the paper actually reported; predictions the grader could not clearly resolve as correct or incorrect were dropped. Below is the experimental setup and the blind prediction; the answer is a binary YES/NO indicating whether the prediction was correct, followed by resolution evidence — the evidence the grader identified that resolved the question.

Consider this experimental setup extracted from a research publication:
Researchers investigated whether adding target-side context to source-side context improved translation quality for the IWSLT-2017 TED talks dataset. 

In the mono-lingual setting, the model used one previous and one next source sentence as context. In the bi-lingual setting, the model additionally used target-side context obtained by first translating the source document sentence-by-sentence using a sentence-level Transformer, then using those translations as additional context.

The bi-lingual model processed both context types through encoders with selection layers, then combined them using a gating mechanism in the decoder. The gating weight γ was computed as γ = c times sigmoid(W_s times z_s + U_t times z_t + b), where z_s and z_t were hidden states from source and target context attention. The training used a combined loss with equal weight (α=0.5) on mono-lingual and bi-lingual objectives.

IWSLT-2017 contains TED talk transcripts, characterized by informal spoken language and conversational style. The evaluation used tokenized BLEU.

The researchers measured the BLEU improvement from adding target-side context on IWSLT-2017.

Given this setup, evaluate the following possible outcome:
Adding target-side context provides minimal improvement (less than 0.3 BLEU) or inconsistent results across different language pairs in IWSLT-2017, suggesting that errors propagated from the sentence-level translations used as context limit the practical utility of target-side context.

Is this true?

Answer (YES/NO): YES